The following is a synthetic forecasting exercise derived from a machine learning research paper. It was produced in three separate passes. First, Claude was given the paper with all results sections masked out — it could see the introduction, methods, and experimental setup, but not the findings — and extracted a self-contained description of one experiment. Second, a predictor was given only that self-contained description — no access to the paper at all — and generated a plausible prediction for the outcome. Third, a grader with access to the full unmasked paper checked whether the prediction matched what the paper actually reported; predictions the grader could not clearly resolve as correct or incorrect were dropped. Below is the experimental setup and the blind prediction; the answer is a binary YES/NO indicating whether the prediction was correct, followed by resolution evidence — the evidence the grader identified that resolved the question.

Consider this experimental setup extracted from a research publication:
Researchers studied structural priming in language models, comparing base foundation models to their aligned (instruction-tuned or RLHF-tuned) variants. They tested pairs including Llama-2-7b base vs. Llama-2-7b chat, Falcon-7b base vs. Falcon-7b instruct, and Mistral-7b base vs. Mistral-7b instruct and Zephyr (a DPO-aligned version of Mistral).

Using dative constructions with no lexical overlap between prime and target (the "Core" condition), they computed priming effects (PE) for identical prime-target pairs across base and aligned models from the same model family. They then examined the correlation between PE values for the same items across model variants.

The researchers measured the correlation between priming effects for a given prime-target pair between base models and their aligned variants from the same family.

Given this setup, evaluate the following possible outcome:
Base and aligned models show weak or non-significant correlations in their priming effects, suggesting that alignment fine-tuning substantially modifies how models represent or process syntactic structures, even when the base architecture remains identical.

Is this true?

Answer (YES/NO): NO